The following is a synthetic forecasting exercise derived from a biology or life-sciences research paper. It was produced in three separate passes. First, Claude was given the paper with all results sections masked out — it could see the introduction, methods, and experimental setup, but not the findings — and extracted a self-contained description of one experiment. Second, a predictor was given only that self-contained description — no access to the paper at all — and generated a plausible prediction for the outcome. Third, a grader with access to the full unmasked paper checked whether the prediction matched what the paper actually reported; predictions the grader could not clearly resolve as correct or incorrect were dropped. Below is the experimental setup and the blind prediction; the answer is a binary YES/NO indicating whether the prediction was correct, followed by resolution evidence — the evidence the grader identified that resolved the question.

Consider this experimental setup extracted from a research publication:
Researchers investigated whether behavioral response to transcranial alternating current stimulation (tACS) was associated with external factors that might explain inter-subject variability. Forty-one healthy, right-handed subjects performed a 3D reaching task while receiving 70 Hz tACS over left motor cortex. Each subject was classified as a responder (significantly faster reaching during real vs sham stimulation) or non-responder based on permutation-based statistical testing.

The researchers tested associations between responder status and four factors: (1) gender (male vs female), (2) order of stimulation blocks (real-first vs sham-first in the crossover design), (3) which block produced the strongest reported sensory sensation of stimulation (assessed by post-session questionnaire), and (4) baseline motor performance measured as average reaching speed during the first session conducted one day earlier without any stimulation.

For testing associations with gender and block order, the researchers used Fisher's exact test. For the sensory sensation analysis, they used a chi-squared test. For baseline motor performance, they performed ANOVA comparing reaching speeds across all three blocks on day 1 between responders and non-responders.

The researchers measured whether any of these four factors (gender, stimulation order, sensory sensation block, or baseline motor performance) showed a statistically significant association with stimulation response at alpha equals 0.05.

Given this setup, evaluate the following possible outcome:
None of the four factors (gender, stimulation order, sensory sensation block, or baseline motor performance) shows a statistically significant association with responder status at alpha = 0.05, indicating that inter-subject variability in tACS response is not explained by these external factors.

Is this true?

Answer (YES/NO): YES